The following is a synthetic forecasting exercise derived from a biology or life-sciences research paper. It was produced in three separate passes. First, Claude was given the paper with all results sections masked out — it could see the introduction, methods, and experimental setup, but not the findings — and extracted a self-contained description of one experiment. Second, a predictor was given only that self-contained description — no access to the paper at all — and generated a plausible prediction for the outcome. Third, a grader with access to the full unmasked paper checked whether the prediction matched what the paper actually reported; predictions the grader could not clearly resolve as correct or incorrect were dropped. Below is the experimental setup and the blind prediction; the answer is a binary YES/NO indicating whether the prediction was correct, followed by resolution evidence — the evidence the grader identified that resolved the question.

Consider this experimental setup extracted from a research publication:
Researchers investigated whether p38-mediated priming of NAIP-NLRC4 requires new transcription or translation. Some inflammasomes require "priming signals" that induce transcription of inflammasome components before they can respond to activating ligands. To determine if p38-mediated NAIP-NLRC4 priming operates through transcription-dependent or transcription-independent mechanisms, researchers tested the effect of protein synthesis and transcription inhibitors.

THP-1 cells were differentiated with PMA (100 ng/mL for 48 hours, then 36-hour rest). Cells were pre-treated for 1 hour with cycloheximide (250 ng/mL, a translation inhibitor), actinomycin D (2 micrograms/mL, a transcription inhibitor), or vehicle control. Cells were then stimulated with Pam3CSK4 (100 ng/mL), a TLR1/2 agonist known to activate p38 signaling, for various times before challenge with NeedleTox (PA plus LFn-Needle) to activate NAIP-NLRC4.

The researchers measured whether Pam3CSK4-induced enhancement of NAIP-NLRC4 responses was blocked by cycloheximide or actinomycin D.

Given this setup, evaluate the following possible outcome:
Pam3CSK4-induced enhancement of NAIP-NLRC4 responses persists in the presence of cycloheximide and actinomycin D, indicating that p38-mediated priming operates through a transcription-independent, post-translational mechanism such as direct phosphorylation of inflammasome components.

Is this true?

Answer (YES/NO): YES